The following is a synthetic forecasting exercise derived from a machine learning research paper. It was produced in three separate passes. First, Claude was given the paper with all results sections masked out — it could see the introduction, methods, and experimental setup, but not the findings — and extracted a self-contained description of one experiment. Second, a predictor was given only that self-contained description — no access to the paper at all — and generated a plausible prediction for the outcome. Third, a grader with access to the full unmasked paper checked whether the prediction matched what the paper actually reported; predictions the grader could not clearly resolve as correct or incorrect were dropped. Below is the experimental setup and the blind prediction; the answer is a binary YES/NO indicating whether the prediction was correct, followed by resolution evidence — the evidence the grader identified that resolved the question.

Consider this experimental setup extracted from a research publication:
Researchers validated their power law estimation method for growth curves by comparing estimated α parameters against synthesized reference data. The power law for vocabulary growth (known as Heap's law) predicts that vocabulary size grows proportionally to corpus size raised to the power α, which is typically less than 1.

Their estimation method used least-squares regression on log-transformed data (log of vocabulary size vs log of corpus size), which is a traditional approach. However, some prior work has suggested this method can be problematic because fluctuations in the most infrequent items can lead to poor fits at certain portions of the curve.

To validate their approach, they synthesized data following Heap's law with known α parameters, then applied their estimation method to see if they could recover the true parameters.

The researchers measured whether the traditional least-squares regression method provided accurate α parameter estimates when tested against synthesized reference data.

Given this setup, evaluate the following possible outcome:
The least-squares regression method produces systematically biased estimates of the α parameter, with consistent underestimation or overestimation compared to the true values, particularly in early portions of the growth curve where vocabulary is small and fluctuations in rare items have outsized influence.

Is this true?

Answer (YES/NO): NO